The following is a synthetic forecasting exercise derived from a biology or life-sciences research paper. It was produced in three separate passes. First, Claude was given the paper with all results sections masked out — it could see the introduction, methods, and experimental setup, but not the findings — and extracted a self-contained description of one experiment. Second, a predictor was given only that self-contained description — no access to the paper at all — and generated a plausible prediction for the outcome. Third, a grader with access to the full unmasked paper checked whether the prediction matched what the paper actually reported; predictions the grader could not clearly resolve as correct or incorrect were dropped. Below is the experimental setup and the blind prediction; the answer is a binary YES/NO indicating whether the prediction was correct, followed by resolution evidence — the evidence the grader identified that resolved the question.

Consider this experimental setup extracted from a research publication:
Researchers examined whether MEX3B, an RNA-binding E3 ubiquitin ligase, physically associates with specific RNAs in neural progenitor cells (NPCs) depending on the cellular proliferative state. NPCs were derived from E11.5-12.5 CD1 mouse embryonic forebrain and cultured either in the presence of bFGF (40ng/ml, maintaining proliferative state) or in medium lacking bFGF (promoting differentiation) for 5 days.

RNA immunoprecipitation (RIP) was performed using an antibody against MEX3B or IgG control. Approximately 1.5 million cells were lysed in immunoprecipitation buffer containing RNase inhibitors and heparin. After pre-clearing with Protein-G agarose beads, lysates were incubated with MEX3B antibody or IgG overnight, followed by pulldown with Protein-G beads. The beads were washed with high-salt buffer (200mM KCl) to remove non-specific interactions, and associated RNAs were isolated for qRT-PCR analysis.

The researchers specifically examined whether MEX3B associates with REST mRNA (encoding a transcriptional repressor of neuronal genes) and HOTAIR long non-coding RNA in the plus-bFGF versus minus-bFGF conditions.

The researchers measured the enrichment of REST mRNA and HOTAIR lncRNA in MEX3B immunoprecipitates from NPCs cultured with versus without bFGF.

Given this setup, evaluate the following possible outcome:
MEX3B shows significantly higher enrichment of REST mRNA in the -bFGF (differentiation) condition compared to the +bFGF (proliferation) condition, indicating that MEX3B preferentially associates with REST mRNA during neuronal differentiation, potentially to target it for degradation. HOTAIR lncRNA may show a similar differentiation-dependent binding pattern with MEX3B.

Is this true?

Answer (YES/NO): NO